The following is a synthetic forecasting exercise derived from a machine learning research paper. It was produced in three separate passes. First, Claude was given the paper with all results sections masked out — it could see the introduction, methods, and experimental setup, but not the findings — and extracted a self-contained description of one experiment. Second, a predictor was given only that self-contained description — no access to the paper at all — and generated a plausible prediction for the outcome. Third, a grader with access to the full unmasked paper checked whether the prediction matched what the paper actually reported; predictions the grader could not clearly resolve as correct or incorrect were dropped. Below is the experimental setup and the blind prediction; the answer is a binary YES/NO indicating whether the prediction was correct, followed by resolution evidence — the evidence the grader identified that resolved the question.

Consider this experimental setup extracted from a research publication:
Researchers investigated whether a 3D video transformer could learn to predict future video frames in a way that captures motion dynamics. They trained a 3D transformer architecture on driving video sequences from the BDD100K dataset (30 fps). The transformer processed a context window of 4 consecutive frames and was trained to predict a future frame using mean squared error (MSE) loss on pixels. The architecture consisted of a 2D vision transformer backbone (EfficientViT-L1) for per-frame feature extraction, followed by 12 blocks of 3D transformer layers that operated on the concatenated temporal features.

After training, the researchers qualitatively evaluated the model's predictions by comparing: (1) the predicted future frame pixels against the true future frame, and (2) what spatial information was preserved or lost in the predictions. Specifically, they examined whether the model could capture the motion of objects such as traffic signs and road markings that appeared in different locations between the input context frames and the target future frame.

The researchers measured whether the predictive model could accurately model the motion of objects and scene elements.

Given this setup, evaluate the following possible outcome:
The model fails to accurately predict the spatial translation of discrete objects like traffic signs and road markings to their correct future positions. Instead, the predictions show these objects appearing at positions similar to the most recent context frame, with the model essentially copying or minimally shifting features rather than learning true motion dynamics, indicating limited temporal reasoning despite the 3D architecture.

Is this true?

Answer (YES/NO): NO